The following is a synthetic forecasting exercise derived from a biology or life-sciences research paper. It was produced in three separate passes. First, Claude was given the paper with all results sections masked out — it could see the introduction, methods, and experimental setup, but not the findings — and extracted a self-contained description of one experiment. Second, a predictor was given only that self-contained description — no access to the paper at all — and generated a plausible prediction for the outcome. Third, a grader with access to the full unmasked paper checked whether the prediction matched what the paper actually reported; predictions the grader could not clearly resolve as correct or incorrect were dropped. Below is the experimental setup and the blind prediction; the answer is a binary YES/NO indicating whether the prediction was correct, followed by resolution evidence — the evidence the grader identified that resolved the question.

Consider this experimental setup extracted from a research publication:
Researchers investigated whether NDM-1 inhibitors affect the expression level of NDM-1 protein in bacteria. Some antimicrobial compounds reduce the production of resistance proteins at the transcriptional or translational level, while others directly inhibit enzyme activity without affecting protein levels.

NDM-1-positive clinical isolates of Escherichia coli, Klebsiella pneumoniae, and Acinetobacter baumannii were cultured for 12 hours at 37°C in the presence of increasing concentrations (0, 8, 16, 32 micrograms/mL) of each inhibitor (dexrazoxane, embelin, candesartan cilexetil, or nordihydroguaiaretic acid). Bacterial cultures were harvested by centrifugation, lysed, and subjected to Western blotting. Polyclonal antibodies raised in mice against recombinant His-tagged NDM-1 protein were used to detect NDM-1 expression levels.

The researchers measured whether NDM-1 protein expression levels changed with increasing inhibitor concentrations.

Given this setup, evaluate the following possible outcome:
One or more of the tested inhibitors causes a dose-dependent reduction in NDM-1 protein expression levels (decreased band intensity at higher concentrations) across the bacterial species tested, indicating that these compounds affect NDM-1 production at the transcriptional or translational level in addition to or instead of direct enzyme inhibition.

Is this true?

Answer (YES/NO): NO